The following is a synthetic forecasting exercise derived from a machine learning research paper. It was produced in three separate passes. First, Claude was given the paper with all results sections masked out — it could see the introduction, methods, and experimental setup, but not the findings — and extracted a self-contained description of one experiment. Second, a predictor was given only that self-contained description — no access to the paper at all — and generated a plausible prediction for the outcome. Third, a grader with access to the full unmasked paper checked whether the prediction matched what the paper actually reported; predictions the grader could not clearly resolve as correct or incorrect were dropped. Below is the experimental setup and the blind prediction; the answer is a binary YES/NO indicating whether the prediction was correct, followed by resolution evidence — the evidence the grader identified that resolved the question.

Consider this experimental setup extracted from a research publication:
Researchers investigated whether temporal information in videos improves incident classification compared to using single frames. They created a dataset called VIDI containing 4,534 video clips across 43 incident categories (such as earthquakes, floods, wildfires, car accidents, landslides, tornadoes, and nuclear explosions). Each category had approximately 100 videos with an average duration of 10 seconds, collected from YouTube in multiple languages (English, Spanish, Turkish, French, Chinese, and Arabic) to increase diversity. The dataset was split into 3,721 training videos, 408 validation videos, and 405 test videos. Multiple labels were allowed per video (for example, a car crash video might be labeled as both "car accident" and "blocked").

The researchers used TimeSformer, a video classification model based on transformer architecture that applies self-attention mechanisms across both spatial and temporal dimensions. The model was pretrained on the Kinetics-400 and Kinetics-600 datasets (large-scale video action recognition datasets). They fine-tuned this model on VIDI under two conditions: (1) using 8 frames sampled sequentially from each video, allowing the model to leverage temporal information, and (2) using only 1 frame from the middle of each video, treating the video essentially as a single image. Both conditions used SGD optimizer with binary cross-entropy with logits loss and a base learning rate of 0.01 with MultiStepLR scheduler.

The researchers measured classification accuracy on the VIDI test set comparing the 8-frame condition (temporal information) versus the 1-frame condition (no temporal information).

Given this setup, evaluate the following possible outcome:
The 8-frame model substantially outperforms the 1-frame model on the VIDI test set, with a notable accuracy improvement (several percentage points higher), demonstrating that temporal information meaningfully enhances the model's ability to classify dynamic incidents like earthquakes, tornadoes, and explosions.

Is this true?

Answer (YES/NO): YES